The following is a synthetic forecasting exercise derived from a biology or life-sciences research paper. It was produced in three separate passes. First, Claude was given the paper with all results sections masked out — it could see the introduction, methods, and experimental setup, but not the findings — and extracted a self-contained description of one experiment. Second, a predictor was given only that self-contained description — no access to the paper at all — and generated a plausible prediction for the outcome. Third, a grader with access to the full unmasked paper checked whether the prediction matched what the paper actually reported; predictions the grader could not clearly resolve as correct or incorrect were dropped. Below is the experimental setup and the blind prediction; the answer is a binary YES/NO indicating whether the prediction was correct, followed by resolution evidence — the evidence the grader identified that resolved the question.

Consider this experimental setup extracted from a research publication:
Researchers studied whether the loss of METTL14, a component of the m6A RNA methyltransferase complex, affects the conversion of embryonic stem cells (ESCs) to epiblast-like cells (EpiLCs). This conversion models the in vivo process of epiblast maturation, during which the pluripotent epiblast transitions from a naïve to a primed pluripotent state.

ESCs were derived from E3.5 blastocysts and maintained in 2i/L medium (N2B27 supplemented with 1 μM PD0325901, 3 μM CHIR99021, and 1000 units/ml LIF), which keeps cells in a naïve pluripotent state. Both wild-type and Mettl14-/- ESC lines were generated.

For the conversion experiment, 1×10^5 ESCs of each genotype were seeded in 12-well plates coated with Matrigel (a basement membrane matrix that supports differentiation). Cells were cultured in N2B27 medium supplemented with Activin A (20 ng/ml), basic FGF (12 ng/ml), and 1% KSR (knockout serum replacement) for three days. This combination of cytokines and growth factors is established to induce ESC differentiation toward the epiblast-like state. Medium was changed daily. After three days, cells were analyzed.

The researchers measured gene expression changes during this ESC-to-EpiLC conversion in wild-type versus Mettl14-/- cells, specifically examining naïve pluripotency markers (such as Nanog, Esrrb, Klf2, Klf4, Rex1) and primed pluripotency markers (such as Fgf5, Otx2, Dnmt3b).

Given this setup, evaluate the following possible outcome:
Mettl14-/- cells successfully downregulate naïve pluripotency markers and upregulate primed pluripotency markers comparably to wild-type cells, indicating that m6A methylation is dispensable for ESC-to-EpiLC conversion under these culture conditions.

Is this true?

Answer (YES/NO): NO